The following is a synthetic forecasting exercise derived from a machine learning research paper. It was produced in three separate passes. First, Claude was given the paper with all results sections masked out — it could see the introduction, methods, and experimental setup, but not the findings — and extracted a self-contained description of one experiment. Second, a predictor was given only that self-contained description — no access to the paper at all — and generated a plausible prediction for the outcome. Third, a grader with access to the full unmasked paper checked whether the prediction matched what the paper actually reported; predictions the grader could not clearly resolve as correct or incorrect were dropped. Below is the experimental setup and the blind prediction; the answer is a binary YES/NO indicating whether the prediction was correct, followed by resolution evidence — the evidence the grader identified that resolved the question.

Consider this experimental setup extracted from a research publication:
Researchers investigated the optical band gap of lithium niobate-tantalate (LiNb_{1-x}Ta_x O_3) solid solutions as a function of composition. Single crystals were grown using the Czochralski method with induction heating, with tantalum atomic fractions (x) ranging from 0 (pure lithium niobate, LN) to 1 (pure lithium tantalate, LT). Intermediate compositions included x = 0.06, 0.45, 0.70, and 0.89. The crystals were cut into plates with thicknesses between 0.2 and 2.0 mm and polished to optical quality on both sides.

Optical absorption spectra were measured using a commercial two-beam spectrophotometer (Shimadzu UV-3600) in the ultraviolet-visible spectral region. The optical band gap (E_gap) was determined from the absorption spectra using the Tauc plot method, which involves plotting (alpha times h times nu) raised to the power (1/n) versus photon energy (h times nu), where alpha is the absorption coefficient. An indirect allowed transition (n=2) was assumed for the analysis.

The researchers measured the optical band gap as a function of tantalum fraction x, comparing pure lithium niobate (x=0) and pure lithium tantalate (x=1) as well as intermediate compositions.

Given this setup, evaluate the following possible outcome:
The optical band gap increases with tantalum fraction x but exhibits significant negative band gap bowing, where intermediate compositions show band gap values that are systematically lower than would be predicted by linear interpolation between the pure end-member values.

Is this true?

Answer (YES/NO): NO